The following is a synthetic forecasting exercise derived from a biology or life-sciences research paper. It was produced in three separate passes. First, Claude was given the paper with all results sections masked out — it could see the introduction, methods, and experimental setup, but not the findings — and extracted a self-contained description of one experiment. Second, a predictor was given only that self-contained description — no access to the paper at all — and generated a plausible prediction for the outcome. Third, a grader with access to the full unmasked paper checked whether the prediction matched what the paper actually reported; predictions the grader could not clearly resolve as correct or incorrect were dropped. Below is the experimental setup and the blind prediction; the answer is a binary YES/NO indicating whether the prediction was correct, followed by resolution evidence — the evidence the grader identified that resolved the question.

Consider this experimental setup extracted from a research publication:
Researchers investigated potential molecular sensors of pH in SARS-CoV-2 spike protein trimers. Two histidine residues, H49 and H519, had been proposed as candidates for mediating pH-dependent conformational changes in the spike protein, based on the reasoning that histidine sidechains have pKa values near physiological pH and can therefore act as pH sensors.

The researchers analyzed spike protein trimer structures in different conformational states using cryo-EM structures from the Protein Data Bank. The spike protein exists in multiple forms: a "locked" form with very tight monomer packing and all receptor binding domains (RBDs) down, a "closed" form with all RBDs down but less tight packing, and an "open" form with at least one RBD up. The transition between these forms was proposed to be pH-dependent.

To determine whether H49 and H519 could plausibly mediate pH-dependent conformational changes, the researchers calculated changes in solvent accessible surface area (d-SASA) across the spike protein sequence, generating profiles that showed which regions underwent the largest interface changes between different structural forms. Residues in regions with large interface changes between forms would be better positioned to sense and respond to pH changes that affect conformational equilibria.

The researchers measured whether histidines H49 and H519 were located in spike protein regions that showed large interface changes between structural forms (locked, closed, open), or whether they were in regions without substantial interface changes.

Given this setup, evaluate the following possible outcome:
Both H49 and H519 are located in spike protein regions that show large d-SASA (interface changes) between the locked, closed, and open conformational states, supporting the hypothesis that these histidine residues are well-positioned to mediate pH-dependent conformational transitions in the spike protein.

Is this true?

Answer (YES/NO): NO